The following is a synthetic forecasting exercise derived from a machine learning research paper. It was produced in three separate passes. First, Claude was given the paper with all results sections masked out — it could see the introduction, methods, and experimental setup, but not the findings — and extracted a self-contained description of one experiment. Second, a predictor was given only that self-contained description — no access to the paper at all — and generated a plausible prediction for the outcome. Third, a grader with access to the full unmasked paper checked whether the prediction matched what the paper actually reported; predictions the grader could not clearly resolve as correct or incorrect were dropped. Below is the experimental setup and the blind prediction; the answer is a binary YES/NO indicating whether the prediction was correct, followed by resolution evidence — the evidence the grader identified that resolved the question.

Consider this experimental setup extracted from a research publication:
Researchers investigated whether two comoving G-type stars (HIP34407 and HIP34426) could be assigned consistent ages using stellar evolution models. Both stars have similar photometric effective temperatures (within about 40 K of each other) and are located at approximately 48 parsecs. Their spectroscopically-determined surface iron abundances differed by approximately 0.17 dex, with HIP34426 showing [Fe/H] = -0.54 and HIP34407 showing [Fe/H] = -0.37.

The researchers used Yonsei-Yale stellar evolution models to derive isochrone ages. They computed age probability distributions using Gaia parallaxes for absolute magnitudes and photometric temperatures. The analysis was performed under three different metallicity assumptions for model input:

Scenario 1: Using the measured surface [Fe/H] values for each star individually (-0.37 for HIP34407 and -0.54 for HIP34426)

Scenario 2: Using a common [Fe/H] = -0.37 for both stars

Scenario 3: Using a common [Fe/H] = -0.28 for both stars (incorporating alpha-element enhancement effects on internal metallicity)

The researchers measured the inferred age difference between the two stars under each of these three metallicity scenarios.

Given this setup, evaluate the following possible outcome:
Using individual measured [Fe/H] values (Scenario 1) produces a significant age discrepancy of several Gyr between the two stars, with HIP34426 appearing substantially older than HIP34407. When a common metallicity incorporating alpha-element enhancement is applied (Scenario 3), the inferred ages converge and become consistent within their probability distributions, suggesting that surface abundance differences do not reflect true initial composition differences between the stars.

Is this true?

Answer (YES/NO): NO